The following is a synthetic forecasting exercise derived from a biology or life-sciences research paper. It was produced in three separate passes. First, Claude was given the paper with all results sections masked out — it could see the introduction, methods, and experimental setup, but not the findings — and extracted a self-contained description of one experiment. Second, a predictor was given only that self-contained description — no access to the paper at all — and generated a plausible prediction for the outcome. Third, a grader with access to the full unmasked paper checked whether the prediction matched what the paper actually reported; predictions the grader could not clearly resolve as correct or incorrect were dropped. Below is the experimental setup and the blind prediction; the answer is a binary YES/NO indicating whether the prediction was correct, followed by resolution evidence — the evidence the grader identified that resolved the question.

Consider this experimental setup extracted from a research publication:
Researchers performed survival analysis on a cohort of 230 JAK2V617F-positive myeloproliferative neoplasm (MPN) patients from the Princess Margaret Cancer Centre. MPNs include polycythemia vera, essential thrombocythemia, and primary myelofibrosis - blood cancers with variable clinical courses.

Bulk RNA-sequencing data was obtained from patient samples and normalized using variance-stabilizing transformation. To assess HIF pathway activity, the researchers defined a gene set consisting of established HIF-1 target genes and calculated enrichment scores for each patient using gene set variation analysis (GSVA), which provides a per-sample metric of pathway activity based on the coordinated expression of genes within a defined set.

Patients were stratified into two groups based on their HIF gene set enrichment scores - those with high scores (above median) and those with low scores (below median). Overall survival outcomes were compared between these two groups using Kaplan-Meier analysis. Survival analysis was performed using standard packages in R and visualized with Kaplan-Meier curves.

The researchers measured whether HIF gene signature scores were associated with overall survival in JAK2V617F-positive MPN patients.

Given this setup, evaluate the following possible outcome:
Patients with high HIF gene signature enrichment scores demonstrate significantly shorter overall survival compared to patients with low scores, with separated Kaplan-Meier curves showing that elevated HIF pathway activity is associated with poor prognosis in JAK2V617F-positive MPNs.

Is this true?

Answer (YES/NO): NO